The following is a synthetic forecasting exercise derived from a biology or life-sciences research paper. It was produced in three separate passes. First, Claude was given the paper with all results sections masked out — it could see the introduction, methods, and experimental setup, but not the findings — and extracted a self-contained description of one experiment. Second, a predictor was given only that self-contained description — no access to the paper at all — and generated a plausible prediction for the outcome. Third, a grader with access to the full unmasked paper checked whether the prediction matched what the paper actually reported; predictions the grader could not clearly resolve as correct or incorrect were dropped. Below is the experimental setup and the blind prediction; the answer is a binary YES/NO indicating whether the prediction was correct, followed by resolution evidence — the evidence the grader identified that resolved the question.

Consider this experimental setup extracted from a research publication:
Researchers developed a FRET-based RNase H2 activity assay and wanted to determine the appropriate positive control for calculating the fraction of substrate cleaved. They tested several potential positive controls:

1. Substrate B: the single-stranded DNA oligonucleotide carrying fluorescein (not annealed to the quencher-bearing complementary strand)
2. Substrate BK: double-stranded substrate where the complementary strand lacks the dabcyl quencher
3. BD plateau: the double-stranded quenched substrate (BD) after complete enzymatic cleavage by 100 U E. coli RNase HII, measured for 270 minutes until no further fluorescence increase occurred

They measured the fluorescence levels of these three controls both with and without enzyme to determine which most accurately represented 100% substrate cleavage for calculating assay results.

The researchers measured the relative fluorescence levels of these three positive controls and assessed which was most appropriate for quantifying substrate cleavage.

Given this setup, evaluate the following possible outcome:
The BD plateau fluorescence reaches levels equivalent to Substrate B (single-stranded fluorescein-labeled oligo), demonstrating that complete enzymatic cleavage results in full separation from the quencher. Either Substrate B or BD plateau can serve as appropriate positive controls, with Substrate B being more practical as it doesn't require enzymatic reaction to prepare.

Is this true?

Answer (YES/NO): NO